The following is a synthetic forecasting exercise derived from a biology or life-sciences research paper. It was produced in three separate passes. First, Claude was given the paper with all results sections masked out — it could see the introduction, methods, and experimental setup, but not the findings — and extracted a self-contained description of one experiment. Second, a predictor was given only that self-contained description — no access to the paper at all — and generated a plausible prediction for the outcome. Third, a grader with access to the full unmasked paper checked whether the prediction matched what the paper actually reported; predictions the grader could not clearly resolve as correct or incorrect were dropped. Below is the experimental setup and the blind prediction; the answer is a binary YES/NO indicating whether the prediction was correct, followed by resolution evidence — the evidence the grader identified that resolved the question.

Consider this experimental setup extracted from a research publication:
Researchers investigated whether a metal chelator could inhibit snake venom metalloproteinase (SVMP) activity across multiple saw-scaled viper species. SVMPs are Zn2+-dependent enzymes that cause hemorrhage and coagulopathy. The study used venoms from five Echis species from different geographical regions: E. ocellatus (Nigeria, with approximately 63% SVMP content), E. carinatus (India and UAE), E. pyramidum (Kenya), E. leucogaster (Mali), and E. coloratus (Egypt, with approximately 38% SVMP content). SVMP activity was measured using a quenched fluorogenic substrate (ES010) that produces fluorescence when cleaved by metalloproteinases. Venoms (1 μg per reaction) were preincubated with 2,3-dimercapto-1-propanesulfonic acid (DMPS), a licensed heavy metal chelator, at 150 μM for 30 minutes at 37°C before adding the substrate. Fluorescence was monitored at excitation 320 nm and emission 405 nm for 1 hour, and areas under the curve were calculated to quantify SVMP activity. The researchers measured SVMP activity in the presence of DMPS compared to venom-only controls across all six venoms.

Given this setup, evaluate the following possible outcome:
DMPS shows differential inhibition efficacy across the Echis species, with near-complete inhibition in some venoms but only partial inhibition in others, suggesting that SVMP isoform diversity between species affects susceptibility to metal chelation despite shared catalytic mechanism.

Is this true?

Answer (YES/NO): NO